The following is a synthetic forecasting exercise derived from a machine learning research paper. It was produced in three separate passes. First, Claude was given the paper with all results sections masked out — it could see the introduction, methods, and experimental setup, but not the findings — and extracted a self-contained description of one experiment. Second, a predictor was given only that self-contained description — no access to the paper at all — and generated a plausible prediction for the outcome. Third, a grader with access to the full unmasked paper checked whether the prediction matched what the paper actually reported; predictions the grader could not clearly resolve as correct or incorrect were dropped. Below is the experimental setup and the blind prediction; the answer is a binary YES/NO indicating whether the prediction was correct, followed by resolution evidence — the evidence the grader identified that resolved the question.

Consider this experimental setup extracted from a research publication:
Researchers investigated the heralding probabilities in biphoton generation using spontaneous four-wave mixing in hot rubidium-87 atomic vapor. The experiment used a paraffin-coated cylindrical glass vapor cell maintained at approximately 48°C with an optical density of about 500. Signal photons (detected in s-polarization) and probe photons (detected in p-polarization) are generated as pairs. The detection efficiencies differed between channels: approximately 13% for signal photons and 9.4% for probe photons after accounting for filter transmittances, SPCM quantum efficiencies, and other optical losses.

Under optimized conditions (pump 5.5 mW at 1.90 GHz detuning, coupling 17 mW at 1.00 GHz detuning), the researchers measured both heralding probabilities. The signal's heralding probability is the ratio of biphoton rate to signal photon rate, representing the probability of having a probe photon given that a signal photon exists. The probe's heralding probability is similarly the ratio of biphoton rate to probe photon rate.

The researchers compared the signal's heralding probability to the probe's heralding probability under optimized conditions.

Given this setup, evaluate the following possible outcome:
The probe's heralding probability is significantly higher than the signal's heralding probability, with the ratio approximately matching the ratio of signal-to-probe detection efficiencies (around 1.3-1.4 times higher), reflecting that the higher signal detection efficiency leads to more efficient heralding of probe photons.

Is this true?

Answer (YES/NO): NO